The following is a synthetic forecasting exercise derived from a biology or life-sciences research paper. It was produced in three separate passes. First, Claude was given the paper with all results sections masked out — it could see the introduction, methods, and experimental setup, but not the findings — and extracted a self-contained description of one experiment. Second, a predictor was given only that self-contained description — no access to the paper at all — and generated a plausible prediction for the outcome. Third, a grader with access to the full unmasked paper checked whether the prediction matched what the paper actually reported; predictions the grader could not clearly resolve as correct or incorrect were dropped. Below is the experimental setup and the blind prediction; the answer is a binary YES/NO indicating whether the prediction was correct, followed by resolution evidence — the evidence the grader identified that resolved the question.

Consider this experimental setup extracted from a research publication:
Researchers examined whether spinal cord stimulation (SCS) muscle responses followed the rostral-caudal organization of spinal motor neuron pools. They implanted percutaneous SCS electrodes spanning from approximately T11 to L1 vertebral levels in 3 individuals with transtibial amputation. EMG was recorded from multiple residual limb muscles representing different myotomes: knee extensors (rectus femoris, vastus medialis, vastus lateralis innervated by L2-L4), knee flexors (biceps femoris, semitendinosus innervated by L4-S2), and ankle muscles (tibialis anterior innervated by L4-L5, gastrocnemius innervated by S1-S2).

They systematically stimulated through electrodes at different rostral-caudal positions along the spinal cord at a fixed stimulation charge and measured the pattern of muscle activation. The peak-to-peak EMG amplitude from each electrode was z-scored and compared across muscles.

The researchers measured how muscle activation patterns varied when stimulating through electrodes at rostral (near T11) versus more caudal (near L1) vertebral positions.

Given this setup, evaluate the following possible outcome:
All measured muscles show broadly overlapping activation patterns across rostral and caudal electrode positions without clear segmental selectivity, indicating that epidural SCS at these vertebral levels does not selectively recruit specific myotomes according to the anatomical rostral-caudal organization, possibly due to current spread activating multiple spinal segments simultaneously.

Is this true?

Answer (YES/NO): NO